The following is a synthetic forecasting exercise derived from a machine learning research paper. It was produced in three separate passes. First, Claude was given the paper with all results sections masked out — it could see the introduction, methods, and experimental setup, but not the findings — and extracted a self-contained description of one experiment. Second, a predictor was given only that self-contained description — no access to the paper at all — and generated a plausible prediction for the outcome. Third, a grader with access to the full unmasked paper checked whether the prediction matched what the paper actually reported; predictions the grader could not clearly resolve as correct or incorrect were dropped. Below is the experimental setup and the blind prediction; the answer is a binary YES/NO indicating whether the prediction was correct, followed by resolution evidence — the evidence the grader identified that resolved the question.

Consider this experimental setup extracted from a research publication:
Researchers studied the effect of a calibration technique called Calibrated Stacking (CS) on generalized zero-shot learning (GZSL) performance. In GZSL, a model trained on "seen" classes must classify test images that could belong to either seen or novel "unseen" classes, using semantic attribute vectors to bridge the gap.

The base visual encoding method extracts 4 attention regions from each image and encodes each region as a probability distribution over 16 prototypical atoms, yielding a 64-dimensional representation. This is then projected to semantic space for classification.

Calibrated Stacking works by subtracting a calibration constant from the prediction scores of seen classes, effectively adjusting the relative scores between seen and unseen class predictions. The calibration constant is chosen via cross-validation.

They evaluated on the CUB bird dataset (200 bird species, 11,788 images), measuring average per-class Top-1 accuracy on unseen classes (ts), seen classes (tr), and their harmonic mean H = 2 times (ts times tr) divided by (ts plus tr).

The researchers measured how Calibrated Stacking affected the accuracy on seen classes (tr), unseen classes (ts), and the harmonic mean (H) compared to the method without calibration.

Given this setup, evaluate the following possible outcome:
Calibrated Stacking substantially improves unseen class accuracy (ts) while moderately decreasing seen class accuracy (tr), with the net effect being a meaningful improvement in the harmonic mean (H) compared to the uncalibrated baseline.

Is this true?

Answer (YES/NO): YES